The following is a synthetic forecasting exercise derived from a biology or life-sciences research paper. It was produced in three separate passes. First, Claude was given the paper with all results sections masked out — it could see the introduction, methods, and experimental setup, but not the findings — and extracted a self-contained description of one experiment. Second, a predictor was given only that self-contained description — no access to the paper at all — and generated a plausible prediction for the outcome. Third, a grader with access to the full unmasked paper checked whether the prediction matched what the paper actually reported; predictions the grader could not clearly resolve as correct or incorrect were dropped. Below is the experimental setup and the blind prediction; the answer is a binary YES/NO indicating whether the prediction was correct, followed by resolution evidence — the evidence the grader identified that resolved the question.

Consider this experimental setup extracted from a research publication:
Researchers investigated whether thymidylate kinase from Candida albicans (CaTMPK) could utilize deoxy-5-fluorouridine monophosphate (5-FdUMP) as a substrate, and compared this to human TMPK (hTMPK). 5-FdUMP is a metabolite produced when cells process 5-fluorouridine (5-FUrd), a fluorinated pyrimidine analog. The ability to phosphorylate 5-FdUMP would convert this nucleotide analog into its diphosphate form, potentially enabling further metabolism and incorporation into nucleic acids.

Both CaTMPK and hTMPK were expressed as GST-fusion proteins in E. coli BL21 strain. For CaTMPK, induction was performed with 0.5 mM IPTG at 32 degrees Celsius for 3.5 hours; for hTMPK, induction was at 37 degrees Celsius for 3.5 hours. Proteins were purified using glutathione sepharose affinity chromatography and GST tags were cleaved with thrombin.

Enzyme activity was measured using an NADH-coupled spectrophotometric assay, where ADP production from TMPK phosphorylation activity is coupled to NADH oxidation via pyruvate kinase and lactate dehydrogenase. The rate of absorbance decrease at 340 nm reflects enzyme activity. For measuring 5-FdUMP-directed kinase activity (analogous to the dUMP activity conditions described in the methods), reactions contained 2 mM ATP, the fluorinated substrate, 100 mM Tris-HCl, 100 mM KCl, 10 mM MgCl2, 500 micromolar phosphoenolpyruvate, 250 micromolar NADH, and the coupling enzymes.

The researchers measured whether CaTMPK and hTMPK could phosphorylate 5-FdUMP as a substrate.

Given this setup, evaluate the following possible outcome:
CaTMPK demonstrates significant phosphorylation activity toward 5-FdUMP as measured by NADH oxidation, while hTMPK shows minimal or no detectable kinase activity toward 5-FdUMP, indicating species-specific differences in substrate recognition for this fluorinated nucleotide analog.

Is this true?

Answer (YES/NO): YES